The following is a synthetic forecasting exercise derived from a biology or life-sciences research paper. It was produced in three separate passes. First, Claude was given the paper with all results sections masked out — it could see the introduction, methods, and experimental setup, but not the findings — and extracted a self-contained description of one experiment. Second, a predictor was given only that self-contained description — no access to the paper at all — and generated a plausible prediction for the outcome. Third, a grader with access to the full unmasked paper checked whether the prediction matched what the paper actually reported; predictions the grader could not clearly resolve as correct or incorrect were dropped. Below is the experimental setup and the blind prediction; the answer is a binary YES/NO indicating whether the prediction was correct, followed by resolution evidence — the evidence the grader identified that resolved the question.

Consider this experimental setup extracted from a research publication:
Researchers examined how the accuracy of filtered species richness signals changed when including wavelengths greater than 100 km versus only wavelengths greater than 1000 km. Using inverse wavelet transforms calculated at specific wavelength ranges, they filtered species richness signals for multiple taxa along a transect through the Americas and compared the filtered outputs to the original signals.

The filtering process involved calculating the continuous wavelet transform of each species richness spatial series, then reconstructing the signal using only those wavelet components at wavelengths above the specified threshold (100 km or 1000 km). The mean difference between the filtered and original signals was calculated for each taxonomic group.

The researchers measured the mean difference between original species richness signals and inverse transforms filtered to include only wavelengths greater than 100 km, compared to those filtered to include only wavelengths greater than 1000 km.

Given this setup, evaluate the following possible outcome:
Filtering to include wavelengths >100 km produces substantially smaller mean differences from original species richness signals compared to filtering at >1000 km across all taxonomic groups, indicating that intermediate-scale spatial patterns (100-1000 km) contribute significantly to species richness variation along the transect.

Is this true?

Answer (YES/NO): YES